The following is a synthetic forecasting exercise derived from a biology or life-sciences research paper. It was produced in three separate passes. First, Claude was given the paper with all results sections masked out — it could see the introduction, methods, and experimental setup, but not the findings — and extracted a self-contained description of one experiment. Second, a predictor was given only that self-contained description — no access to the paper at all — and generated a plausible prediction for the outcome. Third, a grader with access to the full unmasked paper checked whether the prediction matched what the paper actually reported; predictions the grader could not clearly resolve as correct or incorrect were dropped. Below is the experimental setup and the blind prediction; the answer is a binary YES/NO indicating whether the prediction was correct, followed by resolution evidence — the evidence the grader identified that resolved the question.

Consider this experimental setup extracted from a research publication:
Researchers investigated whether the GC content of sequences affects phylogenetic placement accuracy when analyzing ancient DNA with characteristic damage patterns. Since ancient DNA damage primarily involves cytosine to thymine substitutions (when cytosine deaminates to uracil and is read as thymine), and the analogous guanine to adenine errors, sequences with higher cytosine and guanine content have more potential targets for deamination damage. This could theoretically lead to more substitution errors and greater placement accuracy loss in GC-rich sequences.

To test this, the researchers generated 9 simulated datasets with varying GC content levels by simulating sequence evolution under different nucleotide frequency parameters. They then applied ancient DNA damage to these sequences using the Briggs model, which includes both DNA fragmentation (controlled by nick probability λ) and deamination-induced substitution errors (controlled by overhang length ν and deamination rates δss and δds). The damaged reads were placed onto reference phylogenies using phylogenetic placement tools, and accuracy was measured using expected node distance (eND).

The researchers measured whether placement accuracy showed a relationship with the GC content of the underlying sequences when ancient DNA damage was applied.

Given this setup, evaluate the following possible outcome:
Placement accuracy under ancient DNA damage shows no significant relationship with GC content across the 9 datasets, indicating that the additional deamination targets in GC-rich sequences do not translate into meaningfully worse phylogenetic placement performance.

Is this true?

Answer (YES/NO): YES